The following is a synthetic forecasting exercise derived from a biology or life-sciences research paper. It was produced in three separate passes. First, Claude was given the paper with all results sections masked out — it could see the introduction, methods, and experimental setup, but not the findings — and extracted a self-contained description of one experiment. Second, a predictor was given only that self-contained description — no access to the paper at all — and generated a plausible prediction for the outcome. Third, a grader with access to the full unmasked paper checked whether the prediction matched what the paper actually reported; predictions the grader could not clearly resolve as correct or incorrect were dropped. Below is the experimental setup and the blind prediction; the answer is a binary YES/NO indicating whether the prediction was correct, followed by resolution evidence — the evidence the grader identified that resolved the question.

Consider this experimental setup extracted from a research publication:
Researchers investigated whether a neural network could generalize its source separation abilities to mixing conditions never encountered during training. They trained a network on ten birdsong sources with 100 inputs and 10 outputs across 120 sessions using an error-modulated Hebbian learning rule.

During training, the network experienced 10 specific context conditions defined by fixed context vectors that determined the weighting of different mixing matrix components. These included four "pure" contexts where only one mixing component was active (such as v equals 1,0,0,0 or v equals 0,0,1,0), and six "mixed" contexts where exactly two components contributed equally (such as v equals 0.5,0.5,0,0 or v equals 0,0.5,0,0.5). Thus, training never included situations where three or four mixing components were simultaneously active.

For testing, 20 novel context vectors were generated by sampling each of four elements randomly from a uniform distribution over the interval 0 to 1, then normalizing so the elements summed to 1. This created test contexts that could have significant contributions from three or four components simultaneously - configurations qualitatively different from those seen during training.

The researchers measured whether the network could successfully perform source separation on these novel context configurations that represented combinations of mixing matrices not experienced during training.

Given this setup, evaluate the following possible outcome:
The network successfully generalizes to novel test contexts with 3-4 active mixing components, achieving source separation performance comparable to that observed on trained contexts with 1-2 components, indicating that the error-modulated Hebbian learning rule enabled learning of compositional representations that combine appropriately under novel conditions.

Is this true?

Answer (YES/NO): YES